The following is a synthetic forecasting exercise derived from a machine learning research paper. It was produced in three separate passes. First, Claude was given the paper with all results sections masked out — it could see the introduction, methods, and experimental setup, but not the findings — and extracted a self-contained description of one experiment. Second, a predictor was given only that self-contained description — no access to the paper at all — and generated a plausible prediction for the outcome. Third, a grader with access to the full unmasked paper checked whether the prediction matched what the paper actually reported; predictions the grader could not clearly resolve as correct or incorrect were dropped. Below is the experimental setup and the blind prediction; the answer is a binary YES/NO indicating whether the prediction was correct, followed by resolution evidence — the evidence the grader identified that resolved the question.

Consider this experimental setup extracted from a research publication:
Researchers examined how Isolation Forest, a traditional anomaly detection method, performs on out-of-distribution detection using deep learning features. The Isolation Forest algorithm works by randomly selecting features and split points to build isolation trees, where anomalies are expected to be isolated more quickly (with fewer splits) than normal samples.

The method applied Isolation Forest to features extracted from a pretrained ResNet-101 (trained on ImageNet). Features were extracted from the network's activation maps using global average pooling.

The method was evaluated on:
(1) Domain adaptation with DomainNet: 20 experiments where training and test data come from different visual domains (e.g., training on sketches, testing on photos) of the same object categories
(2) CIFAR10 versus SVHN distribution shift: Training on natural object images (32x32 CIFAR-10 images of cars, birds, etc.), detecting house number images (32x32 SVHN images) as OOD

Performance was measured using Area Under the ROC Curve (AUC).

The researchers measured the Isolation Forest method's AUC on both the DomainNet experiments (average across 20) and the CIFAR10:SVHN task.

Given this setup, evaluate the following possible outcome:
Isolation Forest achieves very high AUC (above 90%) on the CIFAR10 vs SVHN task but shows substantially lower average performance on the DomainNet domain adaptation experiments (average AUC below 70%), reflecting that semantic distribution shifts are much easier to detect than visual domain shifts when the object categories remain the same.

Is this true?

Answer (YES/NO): NO